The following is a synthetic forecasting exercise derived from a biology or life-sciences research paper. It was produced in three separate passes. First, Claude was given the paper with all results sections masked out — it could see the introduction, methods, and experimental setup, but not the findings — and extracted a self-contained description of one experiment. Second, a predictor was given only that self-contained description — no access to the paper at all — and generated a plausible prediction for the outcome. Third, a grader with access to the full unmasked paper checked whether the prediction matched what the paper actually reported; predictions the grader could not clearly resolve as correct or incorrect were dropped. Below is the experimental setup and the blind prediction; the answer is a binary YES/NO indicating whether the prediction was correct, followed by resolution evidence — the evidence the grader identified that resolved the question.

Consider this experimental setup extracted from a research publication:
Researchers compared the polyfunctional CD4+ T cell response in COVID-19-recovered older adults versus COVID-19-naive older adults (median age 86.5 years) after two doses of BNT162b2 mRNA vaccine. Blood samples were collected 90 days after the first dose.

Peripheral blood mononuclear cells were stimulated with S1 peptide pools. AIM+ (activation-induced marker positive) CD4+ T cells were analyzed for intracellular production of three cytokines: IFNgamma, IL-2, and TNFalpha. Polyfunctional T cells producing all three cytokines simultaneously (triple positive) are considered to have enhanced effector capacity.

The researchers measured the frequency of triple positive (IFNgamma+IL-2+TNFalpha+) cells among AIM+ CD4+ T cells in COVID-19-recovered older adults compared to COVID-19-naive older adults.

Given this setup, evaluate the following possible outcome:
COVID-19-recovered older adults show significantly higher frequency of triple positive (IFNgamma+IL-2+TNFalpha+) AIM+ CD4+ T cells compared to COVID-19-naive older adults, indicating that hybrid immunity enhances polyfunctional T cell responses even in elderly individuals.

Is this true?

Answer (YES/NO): YES